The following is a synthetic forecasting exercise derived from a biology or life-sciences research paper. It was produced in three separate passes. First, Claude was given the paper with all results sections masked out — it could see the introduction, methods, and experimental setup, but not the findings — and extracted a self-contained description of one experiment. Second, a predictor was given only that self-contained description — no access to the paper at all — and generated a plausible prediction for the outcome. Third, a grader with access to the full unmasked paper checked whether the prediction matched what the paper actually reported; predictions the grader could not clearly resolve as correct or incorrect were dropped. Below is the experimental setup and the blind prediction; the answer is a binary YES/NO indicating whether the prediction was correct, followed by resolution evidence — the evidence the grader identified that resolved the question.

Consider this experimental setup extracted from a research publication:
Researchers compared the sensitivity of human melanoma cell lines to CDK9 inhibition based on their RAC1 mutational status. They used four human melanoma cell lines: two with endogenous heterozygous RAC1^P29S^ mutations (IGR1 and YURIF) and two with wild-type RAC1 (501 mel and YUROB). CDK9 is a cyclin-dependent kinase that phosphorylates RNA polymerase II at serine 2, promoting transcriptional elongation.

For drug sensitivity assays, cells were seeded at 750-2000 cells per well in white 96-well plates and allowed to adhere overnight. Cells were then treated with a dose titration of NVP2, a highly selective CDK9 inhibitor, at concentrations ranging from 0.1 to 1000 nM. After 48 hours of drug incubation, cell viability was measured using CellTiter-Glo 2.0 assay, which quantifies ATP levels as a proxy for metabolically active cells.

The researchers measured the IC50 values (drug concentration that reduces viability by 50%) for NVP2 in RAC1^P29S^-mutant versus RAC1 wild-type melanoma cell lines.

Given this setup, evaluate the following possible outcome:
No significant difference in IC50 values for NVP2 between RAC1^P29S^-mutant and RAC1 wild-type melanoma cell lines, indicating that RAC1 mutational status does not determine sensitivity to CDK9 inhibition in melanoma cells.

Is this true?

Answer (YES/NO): NO